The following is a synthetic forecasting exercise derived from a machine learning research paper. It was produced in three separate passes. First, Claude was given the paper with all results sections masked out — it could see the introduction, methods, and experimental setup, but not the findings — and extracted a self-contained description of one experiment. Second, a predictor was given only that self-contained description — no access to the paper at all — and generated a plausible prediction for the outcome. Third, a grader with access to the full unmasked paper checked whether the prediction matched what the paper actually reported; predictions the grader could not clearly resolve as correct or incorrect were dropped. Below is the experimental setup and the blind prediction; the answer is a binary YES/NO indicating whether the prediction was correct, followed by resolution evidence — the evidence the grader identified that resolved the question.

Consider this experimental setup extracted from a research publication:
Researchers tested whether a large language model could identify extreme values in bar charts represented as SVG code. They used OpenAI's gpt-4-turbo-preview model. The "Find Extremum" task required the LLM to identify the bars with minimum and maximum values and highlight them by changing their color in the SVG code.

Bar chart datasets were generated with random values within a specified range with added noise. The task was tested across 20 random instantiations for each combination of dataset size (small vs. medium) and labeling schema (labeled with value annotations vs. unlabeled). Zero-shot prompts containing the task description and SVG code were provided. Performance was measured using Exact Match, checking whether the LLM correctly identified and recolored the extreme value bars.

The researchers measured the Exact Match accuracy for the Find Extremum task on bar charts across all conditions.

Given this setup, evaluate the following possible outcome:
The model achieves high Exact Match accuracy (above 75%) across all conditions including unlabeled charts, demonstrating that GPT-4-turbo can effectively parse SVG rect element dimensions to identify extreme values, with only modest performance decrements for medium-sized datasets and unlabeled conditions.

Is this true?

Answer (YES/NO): NO